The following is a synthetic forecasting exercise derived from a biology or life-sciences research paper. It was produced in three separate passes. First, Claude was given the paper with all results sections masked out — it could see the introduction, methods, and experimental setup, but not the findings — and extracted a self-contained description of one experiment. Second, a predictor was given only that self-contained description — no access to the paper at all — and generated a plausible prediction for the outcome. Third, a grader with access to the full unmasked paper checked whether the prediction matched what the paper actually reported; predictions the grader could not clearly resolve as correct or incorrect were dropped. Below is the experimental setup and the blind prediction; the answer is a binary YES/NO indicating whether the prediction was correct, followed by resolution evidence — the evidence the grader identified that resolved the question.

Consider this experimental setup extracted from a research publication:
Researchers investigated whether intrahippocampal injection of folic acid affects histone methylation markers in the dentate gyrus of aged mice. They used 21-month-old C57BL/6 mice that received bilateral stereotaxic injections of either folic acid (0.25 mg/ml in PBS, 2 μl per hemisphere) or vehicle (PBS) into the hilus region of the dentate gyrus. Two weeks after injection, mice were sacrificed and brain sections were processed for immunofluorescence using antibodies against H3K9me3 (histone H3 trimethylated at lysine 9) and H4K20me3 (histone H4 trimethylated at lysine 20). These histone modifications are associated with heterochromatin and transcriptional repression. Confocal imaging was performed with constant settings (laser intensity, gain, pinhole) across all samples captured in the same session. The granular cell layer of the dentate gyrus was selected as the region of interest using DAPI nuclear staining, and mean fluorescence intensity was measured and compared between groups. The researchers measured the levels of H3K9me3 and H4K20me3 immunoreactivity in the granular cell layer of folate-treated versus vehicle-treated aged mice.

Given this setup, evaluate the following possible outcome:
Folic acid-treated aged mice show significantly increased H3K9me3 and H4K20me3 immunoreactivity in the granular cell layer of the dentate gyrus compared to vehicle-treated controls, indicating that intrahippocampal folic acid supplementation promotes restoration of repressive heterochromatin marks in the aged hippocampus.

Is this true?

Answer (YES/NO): NO